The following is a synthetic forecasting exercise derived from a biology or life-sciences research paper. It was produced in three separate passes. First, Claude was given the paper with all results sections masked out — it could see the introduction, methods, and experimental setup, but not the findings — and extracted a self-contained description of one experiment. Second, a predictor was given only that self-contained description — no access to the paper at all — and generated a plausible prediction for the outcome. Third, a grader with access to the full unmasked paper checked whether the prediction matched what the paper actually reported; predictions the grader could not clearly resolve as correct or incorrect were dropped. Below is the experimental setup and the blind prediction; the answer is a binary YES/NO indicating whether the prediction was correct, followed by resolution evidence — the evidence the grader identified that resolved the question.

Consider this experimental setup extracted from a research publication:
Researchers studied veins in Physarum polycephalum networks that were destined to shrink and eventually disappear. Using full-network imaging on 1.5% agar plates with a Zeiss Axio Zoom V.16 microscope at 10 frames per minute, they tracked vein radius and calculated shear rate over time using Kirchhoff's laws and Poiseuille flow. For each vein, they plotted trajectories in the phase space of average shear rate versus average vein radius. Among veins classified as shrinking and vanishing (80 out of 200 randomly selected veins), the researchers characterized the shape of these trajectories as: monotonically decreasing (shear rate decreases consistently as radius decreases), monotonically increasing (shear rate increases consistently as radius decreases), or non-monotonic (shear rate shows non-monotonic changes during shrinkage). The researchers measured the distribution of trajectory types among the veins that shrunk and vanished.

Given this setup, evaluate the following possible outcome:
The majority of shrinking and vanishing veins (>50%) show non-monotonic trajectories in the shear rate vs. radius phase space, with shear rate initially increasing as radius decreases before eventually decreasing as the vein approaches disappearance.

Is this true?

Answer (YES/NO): NO